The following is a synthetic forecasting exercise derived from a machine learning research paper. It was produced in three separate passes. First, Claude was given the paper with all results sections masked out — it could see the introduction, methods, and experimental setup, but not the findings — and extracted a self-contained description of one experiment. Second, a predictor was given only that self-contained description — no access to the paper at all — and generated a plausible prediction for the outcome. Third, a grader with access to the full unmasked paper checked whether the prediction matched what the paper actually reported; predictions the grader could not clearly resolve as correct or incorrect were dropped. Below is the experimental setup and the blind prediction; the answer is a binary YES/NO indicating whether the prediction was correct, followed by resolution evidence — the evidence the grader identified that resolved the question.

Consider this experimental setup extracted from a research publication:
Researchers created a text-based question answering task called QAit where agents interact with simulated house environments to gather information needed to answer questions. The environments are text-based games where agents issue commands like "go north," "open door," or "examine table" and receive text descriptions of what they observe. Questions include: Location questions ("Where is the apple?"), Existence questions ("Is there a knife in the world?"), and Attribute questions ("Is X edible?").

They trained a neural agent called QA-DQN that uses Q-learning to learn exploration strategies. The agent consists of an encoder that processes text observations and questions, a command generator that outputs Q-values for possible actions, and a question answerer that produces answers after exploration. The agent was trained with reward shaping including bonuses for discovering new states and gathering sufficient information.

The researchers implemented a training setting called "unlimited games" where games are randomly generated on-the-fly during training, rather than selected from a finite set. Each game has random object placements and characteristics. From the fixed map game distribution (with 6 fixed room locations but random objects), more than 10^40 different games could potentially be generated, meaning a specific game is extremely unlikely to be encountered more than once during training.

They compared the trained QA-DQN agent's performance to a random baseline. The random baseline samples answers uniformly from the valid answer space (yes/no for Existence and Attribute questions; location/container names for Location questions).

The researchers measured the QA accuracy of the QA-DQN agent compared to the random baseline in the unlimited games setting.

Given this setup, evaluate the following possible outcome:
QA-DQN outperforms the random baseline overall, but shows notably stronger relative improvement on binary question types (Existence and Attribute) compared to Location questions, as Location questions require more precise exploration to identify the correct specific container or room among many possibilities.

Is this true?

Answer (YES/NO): NO